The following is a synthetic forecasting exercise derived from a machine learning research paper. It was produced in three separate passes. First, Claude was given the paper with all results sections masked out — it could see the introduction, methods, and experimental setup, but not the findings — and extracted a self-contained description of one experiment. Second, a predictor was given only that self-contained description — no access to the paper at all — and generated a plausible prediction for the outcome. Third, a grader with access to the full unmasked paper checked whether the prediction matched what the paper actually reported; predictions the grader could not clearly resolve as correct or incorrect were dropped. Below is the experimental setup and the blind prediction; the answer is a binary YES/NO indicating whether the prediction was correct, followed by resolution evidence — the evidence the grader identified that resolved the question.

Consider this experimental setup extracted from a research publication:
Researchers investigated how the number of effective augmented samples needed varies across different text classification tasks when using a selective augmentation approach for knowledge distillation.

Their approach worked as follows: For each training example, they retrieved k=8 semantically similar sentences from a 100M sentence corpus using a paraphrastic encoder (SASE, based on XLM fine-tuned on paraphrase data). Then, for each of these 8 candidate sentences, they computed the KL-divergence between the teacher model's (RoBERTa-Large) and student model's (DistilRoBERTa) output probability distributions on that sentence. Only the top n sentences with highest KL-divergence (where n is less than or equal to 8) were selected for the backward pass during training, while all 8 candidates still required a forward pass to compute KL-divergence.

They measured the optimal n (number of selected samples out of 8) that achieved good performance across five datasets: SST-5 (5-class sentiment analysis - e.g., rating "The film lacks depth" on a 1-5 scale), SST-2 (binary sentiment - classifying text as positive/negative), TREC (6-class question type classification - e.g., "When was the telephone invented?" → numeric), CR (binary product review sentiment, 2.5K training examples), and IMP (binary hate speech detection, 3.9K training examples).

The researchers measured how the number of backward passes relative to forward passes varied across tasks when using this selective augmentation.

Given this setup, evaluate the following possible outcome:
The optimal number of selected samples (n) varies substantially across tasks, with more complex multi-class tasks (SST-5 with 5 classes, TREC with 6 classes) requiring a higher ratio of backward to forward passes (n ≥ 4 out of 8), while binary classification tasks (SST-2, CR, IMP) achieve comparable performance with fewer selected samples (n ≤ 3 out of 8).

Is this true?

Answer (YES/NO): NO